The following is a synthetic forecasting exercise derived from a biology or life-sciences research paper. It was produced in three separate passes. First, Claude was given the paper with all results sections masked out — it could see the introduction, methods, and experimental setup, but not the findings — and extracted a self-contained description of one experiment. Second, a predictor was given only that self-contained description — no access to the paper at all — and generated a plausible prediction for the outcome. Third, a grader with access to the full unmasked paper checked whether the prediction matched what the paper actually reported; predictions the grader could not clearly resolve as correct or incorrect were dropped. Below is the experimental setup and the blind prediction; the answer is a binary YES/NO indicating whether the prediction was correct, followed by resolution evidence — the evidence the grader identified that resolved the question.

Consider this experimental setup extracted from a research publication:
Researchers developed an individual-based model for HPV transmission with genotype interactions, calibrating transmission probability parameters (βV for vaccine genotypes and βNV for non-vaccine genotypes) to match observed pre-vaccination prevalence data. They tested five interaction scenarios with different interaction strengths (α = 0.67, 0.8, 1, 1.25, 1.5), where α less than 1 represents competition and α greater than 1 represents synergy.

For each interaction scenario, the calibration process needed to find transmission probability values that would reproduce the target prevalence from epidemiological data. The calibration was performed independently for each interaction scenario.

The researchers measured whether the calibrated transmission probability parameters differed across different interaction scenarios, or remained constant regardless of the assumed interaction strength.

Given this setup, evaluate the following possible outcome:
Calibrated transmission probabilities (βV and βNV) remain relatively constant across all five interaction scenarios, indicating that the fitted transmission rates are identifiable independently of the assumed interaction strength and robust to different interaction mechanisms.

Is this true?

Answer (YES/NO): NO